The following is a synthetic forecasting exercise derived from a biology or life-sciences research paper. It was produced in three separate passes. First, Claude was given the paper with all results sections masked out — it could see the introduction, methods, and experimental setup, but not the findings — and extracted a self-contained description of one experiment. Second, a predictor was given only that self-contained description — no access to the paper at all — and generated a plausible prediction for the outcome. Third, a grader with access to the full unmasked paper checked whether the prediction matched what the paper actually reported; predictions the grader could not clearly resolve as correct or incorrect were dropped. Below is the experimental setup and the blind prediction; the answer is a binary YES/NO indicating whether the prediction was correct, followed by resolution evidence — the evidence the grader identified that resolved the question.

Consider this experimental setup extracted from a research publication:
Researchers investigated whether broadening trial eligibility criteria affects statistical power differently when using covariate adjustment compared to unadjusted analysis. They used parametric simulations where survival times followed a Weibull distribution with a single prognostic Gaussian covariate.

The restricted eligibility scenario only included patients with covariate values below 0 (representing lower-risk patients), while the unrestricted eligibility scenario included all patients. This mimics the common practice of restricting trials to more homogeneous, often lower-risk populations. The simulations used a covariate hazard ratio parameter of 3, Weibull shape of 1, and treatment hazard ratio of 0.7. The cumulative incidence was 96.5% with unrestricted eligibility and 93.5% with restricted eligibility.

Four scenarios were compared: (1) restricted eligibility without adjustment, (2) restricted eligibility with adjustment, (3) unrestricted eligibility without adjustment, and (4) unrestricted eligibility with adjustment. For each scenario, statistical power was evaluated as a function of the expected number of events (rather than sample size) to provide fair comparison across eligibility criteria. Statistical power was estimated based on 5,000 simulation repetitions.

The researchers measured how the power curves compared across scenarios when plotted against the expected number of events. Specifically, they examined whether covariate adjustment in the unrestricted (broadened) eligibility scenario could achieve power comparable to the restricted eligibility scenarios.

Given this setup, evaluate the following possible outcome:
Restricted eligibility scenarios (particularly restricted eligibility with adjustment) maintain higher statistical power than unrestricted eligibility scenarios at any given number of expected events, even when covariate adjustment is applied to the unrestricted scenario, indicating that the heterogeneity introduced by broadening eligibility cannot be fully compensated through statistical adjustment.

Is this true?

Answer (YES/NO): NO